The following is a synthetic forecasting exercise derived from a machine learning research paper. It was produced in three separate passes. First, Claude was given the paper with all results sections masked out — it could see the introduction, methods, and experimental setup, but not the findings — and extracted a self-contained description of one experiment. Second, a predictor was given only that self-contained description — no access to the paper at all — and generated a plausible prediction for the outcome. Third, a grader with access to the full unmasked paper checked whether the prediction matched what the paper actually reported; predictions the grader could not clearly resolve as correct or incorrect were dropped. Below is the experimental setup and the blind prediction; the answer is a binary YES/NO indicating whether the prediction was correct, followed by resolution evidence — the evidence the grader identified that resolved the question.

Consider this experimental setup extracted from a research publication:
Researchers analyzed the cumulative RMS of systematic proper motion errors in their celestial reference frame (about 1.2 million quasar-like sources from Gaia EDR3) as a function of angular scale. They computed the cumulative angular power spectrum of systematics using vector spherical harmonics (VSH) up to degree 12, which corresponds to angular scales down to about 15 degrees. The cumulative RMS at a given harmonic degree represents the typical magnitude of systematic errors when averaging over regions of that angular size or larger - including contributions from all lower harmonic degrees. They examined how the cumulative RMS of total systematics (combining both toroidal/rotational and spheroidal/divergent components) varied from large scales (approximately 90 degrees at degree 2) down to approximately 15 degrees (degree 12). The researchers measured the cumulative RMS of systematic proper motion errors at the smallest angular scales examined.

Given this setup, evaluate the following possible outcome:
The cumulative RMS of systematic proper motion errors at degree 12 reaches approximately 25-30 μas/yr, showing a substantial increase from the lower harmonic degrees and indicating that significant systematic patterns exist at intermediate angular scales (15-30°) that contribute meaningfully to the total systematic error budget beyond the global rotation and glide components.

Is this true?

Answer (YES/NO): NO